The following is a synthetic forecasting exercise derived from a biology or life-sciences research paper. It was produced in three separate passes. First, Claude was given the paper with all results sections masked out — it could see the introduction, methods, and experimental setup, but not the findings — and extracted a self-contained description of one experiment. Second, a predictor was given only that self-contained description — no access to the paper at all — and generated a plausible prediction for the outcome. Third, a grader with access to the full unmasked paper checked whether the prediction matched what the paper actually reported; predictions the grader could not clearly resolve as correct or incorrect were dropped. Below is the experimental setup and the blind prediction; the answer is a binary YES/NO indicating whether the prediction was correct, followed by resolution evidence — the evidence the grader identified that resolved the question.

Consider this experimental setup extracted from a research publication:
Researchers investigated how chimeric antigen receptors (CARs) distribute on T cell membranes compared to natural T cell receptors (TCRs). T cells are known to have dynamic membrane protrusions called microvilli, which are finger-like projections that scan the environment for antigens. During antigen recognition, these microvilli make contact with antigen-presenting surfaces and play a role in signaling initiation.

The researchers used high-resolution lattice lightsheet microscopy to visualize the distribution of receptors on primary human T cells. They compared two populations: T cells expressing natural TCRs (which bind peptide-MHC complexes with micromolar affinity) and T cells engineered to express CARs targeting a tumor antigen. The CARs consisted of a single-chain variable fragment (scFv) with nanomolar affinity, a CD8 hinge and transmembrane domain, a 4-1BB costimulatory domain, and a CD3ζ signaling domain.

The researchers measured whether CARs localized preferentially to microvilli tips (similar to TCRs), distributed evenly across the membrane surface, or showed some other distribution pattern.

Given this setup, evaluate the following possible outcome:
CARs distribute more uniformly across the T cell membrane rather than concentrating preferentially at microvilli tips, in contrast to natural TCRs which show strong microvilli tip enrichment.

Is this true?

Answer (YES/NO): NO